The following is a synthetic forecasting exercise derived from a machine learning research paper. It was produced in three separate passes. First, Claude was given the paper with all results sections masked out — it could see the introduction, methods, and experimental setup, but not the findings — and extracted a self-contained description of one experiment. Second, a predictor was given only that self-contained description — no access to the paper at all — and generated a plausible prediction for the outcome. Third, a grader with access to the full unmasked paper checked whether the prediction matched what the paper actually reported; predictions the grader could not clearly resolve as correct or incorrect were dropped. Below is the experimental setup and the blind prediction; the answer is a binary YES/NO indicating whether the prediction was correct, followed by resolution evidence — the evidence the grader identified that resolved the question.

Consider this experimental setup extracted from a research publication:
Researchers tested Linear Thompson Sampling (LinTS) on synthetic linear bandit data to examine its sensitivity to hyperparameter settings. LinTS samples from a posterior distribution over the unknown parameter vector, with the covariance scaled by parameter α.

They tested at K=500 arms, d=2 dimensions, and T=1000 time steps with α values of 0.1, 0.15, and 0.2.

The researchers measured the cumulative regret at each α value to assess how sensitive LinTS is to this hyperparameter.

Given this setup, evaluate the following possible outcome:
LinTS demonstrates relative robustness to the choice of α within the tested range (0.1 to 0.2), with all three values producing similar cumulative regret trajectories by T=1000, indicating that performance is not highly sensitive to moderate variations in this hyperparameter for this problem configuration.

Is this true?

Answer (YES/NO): NO